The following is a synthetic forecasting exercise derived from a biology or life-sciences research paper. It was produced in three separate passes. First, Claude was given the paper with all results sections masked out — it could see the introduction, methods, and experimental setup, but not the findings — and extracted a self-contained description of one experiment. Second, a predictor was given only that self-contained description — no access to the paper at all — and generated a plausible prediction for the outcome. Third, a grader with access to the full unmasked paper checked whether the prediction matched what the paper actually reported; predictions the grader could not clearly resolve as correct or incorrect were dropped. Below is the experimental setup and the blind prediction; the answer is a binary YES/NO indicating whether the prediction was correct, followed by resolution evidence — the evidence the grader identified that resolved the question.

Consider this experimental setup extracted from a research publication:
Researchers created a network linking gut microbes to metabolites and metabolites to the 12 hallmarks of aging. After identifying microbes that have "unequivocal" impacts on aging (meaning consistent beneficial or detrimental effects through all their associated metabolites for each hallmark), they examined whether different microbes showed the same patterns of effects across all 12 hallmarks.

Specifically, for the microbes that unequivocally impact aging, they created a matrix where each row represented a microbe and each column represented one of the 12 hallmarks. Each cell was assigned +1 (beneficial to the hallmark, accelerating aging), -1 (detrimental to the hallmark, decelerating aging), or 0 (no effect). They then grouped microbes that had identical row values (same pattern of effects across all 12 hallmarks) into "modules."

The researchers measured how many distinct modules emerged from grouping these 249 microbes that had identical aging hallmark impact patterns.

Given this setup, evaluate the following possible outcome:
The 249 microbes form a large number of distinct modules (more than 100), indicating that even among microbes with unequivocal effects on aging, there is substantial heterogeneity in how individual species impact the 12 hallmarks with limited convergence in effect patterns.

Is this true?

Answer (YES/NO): NO